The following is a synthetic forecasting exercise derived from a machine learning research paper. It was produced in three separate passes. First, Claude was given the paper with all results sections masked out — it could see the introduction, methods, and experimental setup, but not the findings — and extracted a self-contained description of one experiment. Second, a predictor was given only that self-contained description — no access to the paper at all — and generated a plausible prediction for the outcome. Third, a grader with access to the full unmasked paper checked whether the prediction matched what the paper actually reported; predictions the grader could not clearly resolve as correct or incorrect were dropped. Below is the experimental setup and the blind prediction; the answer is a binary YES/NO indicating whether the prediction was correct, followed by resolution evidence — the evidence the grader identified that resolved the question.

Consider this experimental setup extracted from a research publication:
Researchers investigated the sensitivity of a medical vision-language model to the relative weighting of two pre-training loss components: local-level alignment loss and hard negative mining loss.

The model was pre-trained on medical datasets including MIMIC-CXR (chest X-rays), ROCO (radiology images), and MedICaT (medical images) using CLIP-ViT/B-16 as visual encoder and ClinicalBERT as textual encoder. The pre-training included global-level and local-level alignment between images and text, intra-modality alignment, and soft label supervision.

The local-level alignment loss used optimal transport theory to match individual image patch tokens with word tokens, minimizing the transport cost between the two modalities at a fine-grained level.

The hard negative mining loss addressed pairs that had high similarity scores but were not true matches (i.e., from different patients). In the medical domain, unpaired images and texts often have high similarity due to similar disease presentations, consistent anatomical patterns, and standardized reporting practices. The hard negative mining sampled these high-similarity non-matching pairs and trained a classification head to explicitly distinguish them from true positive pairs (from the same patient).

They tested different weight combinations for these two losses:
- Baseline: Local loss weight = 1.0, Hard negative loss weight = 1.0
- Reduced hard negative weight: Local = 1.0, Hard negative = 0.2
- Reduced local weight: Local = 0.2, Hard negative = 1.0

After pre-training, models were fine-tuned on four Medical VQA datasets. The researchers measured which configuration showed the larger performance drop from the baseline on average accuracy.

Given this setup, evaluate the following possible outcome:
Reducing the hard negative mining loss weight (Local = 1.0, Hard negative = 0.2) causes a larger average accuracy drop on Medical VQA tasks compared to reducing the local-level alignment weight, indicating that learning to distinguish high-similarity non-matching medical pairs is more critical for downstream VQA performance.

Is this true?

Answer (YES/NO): YES